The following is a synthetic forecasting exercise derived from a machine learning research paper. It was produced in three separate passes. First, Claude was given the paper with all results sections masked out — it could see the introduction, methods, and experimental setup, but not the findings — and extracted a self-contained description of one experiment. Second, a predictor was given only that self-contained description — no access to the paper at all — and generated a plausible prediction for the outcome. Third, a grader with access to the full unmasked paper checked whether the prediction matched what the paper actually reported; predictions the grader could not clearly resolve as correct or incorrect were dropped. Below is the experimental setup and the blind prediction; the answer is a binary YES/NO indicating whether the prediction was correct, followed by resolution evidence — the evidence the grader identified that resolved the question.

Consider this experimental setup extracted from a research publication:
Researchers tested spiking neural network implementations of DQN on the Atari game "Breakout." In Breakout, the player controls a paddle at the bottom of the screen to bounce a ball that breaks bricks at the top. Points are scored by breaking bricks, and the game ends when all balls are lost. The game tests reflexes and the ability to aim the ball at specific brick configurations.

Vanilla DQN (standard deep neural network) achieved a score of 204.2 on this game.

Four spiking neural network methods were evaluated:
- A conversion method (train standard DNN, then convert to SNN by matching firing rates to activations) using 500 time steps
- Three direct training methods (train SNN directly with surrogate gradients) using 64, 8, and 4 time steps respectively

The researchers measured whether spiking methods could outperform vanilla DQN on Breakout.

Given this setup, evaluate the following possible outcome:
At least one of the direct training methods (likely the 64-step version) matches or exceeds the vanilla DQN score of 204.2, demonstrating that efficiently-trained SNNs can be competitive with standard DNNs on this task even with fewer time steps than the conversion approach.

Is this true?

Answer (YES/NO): YES